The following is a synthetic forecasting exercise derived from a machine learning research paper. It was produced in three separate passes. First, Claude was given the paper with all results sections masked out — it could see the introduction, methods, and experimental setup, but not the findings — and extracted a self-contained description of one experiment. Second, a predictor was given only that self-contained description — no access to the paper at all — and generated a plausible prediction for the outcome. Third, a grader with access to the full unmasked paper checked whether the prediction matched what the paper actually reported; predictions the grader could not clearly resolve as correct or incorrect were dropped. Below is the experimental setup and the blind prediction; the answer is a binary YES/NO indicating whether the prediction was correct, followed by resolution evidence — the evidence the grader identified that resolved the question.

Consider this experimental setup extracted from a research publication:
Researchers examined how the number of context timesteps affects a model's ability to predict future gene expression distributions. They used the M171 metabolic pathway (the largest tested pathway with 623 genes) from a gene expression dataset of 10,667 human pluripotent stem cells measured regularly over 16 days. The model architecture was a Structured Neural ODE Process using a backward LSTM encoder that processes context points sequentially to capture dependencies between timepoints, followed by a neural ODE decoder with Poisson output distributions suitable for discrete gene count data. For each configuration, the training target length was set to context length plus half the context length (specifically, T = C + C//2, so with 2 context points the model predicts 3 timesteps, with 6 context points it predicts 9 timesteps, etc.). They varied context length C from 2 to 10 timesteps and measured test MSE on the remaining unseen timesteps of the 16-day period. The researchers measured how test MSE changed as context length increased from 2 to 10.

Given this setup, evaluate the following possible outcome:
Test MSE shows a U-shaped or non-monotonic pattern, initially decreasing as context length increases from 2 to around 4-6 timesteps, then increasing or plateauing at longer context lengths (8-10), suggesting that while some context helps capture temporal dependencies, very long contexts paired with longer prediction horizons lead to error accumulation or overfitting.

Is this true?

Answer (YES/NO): NO